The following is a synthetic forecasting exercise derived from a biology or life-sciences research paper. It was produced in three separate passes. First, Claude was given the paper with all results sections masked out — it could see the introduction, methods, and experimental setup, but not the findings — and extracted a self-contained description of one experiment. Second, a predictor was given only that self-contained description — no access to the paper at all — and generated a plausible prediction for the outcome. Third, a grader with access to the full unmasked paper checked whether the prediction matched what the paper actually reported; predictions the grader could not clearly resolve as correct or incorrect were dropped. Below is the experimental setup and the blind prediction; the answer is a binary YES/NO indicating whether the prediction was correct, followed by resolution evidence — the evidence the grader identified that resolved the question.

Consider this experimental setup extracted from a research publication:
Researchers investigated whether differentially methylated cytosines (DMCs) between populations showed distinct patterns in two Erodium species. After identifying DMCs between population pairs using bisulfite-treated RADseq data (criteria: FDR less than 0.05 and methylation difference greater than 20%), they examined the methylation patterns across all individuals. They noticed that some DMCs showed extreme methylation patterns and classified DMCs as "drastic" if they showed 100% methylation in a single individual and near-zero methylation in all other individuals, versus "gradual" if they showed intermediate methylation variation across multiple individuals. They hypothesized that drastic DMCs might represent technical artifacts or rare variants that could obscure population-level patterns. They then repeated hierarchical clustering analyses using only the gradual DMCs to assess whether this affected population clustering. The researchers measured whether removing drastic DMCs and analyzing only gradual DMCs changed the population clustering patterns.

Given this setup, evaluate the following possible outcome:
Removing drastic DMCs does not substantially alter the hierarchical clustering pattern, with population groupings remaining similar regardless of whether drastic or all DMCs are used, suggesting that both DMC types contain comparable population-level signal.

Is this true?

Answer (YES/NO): NO